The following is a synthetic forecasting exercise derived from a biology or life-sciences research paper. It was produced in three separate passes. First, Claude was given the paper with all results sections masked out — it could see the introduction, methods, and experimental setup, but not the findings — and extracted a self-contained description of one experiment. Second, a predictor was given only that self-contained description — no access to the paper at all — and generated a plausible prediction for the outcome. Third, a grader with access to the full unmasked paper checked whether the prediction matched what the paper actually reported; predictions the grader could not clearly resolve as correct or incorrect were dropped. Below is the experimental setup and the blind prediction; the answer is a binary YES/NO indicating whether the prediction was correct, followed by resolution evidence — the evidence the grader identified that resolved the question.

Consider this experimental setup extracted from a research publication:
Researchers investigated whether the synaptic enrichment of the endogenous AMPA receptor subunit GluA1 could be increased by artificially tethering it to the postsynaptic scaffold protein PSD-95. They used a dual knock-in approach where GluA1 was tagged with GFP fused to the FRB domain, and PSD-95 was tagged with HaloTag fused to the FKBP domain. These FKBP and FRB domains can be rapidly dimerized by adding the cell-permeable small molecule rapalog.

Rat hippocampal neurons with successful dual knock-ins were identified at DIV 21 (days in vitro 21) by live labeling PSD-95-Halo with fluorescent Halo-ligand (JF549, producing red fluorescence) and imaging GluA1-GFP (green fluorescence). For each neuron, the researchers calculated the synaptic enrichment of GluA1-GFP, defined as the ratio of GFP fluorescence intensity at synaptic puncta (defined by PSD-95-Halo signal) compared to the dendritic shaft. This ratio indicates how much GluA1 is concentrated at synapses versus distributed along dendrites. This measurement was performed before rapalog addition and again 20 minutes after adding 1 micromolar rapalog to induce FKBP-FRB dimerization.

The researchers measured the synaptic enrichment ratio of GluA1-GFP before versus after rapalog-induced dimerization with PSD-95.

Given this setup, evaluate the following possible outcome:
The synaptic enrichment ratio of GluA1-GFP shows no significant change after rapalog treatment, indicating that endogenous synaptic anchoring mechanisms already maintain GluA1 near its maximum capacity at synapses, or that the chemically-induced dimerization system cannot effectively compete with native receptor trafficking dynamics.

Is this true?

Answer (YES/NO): NO